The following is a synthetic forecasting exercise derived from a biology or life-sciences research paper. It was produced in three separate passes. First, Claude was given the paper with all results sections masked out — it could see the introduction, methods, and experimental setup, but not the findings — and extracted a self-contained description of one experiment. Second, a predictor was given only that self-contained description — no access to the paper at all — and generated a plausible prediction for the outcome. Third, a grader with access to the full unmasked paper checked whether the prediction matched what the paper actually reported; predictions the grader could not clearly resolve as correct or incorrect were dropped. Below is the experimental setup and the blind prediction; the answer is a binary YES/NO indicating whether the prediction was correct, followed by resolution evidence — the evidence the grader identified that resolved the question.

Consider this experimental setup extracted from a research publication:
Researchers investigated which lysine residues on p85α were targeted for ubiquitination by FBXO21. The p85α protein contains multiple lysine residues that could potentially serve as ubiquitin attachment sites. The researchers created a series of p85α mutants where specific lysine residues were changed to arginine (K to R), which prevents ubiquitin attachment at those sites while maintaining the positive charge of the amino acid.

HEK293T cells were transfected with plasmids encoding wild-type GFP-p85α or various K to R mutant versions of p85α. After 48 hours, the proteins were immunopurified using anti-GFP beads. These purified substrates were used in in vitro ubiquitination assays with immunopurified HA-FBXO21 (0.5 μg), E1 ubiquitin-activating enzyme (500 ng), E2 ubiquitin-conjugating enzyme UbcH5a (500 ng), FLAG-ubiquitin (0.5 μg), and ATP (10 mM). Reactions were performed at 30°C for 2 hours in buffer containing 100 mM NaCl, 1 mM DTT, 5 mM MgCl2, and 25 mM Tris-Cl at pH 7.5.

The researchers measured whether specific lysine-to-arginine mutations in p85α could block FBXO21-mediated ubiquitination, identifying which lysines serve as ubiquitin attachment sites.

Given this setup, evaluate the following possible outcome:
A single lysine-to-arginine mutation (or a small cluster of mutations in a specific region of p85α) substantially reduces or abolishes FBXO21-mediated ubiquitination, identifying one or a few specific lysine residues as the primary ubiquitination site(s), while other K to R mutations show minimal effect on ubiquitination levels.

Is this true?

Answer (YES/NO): YES